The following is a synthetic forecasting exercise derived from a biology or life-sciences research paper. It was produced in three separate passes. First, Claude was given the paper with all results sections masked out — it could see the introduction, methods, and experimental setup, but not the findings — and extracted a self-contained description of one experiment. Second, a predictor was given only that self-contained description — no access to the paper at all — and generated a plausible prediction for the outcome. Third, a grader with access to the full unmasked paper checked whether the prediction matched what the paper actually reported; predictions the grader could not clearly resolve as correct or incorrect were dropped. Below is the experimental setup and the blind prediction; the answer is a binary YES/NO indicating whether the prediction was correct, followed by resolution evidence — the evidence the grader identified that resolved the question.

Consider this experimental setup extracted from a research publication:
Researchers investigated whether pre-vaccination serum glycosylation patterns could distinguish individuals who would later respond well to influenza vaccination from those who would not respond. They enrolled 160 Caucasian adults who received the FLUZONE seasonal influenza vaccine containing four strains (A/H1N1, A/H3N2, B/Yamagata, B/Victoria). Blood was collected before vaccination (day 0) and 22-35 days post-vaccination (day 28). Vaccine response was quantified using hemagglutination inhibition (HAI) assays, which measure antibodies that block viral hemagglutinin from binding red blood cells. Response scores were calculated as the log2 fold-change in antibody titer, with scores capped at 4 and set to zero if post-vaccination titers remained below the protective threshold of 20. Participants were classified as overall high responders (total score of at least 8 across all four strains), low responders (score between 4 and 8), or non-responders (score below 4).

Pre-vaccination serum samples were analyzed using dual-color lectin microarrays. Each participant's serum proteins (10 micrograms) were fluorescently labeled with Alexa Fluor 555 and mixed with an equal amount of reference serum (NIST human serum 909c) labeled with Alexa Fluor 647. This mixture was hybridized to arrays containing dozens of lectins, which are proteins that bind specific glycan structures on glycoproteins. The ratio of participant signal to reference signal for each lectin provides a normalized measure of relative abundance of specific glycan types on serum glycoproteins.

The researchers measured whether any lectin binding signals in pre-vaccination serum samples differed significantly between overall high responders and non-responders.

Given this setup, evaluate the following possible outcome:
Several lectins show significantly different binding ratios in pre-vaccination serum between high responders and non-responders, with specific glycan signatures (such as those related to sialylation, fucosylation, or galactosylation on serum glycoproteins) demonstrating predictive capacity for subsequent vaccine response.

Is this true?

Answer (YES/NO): YES